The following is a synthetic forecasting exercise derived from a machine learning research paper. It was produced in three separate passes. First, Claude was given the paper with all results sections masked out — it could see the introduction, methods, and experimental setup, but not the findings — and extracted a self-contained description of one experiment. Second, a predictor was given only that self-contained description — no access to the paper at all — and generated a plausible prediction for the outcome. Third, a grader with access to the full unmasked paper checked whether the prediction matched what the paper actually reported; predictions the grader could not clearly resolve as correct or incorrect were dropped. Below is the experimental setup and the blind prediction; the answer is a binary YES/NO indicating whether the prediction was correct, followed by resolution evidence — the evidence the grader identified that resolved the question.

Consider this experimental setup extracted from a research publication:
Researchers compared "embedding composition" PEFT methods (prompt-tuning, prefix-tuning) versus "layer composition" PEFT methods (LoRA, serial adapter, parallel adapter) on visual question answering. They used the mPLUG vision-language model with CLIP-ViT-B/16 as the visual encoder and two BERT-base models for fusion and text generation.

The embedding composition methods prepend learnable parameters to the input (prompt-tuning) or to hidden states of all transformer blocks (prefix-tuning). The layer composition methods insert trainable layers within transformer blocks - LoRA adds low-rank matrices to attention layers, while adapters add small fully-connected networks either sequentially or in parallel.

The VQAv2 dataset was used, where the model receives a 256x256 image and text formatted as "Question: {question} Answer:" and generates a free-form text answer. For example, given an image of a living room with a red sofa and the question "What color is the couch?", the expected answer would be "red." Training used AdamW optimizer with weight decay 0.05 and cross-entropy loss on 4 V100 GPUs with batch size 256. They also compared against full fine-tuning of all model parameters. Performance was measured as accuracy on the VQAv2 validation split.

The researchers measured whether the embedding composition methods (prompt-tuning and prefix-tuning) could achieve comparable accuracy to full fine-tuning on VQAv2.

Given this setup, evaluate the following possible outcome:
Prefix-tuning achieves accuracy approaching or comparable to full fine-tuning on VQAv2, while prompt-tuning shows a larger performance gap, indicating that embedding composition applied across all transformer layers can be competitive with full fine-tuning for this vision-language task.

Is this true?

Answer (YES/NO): NO